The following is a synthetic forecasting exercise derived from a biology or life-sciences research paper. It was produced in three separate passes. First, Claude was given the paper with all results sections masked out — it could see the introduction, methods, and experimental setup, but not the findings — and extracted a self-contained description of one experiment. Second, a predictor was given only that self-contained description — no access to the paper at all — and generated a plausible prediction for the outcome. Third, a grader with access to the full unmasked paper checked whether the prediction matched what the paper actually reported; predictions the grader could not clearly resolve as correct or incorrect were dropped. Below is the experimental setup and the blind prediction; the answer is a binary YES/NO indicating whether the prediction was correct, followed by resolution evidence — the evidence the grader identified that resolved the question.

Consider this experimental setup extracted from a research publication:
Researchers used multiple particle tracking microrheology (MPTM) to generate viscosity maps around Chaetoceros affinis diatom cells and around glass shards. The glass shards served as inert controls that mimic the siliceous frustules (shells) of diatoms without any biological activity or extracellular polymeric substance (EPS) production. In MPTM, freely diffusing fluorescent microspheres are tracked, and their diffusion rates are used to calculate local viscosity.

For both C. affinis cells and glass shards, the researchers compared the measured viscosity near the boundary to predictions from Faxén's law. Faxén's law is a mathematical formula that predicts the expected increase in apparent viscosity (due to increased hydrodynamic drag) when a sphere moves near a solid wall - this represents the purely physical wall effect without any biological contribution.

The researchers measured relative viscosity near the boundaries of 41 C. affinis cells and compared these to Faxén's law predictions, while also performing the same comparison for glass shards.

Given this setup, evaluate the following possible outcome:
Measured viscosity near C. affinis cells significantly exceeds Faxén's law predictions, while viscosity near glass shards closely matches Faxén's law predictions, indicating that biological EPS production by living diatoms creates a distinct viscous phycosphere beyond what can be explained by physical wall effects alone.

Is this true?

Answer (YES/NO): YES